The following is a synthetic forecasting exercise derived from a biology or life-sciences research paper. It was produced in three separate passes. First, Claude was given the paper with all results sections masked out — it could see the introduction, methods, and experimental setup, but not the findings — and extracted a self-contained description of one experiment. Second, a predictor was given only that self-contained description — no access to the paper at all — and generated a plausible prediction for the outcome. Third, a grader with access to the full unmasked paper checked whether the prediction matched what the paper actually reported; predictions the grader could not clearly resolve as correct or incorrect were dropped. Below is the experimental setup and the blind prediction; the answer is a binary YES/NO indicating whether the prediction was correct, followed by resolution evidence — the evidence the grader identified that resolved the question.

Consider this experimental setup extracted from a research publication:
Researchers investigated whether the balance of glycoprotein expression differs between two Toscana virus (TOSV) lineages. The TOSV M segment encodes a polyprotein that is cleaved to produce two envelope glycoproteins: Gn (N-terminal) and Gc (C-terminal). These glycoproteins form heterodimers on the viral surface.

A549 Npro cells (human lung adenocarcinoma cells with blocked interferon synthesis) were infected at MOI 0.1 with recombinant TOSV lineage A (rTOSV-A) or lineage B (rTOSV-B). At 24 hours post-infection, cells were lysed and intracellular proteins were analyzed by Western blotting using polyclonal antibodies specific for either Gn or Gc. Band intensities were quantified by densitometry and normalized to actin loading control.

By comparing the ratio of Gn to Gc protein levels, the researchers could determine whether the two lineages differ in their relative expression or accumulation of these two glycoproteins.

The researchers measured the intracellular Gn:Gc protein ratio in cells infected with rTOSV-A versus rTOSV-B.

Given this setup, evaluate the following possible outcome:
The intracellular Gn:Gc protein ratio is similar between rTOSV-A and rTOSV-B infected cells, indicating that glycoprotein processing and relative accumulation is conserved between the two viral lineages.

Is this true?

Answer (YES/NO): NO